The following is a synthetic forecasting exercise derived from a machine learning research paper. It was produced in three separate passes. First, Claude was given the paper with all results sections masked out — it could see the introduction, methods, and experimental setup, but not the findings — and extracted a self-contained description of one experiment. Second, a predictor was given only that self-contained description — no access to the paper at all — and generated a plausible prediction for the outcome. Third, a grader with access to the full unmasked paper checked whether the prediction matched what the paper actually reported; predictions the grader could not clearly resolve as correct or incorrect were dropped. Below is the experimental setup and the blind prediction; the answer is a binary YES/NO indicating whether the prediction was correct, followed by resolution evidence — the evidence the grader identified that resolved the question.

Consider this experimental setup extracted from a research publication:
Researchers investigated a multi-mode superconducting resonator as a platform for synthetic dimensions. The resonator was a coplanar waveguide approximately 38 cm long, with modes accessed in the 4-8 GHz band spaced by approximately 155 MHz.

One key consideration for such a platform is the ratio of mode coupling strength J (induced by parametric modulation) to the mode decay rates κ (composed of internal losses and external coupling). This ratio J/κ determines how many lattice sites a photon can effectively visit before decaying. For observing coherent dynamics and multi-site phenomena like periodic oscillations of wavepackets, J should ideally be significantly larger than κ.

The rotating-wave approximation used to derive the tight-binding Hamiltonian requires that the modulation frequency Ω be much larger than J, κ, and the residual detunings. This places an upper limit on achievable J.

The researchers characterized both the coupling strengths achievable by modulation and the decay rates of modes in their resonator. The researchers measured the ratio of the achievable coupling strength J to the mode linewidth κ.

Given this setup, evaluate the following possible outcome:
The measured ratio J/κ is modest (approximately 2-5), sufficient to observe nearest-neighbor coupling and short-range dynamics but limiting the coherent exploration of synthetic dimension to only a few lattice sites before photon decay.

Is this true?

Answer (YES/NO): NO